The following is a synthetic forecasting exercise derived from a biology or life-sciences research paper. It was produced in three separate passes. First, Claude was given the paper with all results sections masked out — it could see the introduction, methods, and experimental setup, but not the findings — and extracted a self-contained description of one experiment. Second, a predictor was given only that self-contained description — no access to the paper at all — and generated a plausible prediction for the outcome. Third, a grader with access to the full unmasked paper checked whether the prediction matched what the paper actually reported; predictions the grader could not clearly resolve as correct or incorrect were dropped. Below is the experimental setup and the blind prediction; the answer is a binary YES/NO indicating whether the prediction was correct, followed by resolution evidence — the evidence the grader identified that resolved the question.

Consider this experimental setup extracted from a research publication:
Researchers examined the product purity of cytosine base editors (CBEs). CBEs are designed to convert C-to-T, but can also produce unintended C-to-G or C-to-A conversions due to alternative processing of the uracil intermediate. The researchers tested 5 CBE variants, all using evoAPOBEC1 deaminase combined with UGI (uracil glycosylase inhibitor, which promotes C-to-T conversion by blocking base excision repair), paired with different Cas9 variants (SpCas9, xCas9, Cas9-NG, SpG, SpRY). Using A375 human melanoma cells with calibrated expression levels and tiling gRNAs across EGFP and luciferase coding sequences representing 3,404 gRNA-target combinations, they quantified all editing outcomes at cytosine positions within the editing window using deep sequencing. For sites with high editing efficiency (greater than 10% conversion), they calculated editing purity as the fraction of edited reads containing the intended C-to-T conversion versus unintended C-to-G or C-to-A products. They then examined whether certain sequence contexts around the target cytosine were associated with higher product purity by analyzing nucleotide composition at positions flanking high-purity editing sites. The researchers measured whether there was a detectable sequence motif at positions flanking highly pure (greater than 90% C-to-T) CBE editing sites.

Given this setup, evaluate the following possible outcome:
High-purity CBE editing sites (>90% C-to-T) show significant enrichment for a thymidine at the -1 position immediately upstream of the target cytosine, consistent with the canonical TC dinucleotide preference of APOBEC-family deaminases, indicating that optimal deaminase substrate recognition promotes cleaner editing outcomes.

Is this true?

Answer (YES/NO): NO